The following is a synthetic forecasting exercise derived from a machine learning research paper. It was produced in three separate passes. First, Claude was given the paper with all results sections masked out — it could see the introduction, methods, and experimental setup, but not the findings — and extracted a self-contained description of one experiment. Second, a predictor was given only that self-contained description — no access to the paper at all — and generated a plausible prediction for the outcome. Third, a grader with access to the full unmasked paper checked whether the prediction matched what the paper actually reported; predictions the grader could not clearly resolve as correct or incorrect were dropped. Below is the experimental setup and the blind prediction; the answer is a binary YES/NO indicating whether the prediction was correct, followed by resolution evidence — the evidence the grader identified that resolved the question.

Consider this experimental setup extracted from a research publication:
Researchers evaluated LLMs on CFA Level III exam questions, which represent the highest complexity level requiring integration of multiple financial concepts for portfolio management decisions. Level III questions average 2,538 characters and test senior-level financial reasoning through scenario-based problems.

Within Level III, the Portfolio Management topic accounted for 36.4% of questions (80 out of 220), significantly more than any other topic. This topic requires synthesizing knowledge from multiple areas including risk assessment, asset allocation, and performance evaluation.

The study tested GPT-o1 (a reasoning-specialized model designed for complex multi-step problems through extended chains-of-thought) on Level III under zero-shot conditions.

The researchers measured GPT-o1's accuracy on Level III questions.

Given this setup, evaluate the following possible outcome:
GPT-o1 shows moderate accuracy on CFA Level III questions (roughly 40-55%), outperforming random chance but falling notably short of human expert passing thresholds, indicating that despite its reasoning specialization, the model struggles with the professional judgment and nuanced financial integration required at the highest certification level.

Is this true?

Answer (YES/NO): NO